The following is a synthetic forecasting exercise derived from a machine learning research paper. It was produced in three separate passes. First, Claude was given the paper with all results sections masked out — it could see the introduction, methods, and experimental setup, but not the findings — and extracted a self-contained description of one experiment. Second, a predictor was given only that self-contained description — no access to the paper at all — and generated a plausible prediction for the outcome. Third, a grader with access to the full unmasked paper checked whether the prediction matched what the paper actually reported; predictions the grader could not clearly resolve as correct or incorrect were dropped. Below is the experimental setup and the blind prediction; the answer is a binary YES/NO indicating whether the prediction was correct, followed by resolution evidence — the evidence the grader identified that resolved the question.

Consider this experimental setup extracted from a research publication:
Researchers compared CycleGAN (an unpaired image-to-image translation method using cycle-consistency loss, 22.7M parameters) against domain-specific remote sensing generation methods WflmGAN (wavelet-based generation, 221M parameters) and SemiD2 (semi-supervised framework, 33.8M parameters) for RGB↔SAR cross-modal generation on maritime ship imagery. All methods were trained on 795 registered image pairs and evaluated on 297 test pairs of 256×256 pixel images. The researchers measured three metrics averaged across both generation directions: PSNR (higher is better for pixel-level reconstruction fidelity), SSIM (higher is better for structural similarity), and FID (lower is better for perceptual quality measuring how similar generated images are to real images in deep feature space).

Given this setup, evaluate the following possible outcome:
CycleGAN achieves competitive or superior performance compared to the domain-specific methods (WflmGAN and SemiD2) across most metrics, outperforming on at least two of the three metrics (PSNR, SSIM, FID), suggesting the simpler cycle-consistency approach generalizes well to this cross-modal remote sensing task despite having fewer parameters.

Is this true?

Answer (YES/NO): NO